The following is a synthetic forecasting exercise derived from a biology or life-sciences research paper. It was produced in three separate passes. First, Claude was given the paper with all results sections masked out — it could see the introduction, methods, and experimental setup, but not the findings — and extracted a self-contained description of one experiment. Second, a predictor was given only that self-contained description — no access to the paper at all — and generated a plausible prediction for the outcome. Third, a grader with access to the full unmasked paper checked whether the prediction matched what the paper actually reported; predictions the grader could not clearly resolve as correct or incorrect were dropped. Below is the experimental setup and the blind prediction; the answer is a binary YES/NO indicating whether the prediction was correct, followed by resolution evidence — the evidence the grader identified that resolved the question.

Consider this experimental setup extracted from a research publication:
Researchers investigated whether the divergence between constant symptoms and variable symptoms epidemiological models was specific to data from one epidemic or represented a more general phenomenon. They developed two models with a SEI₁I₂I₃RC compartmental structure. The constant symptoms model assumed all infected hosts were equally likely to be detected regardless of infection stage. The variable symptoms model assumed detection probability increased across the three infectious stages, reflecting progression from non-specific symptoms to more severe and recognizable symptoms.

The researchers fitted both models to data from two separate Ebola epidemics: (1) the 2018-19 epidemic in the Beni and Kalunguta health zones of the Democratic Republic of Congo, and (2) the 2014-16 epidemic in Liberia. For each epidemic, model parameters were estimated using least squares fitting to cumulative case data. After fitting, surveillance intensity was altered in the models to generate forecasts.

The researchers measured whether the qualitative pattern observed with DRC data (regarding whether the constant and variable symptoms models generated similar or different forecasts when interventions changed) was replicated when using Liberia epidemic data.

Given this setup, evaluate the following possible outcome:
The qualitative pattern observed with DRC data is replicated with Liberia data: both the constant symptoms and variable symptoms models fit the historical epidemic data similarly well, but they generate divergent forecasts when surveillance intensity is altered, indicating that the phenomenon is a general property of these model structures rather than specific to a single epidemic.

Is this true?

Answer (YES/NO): YES